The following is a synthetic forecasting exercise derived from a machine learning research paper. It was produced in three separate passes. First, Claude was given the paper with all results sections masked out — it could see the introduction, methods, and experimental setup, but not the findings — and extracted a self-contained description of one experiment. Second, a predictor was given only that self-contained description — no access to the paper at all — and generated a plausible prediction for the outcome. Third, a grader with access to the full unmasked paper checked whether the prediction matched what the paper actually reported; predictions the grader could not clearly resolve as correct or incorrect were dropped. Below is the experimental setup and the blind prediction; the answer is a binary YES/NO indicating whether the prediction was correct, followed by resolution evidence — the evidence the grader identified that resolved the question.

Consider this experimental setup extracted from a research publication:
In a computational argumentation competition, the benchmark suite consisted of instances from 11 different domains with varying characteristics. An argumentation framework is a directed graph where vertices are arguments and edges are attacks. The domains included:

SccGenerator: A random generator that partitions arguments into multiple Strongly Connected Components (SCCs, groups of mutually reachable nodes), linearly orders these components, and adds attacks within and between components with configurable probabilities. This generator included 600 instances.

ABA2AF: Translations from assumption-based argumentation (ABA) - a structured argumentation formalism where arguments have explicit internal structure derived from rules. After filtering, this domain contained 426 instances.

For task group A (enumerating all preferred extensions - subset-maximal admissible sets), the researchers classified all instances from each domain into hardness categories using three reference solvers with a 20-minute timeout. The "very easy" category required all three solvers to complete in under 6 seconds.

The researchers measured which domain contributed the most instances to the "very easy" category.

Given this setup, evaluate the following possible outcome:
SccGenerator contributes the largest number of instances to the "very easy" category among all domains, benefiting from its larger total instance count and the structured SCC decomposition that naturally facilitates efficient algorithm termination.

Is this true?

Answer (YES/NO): YES